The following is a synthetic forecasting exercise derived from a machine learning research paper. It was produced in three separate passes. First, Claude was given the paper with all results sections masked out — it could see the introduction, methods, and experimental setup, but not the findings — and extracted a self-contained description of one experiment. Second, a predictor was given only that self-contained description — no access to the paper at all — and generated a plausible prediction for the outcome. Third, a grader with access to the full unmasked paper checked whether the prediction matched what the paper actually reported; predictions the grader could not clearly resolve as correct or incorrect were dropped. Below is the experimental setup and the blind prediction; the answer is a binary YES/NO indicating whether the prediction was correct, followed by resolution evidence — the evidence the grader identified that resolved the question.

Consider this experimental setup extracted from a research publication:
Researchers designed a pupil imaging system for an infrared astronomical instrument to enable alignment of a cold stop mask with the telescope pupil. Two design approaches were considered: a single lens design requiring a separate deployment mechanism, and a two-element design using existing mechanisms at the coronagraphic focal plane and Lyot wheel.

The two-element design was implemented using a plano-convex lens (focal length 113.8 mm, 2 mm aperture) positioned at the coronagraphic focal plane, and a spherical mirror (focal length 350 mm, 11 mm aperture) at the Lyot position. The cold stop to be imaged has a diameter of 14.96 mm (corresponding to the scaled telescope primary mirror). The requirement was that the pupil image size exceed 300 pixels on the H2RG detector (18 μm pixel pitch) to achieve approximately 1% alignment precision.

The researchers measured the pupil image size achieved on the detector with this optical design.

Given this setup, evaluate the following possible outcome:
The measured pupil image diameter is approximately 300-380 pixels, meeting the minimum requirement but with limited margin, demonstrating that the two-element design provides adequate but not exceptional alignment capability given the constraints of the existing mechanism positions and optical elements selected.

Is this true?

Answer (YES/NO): NO